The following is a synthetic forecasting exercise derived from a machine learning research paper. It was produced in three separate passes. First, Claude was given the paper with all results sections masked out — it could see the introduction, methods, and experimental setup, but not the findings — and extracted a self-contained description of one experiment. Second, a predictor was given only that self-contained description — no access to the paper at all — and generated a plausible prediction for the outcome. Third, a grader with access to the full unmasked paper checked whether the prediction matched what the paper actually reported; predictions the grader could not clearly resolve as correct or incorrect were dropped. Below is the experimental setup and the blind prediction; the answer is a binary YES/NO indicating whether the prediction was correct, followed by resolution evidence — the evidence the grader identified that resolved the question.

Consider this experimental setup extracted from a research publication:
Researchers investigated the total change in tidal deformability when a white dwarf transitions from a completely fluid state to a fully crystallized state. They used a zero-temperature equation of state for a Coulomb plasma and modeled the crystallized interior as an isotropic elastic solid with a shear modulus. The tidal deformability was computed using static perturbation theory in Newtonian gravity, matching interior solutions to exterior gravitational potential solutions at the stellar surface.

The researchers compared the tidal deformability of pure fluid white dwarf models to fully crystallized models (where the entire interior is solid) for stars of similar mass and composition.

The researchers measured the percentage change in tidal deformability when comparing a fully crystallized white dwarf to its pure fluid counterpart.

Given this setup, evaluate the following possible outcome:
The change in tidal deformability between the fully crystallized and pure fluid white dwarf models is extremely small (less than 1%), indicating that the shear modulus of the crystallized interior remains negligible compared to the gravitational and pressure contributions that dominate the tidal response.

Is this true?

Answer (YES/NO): NO